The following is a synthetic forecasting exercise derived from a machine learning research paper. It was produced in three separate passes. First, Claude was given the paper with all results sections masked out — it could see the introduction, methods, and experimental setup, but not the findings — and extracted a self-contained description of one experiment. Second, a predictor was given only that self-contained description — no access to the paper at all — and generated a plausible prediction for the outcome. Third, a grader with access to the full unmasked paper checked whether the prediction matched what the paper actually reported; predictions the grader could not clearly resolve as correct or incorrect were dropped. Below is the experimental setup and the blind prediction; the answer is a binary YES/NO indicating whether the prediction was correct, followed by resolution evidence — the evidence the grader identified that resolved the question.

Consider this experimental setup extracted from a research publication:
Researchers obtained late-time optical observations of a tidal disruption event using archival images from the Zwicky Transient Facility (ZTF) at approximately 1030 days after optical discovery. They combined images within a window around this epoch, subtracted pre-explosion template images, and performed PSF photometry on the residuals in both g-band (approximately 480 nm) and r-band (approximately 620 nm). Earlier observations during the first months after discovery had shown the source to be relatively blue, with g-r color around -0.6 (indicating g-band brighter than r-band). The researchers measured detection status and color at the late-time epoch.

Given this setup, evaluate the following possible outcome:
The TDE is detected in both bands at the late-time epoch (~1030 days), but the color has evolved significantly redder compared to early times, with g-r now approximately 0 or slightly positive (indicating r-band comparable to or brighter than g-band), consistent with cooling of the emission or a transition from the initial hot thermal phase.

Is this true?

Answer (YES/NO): NO